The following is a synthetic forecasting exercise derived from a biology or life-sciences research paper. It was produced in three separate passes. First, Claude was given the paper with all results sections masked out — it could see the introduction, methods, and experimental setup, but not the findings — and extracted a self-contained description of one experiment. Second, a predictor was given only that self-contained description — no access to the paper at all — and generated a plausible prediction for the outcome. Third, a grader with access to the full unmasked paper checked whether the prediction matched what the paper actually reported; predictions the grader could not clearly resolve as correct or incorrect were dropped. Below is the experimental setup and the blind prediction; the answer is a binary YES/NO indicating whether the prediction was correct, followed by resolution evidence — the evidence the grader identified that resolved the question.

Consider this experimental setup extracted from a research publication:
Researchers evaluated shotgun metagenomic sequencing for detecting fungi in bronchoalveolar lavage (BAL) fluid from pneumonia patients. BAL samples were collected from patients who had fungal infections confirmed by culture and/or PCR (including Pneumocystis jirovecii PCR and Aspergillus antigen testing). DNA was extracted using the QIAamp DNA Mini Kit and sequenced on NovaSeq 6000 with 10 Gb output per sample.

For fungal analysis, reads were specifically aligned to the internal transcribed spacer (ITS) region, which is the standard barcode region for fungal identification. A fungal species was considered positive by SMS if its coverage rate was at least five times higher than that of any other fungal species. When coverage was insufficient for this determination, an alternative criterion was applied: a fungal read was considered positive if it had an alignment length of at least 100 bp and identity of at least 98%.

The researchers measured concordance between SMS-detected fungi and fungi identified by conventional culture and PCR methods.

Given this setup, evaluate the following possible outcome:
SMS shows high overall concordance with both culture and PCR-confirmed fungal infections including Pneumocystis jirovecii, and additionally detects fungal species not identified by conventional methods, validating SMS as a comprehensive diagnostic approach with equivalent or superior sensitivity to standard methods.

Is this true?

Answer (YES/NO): NO